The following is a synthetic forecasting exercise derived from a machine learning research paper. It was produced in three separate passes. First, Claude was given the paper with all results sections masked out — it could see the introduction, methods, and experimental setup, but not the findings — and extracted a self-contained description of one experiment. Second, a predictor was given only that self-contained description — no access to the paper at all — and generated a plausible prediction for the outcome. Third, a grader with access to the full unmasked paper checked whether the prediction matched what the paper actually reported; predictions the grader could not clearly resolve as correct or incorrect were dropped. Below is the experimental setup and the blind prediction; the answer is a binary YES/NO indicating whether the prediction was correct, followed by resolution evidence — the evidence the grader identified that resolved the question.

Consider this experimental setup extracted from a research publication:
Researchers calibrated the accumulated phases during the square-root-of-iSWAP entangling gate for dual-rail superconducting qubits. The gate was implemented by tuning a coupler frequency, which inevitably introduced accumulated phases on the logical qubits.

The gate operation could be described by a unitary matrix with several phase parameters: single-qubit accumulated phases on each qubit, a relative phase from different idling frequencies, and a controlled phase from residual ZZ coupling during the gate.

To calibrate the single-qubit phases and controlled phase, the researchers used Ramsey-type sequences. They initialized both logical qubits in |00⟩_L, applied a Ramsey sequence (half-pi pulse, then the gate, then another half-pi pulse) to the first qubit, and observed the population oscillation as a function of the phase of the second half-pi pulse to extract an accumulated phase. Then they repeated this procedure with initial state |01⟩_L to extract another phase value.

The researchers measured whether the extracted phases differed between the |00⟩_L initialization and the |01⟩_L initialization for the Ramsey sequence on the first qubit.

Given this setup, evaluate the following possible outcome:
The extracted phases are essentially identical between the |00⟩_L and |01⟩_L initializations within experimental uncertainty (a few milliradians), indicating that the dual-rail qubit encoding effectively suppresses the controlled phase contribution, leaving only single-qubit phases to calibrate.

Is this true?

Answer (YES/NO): NO